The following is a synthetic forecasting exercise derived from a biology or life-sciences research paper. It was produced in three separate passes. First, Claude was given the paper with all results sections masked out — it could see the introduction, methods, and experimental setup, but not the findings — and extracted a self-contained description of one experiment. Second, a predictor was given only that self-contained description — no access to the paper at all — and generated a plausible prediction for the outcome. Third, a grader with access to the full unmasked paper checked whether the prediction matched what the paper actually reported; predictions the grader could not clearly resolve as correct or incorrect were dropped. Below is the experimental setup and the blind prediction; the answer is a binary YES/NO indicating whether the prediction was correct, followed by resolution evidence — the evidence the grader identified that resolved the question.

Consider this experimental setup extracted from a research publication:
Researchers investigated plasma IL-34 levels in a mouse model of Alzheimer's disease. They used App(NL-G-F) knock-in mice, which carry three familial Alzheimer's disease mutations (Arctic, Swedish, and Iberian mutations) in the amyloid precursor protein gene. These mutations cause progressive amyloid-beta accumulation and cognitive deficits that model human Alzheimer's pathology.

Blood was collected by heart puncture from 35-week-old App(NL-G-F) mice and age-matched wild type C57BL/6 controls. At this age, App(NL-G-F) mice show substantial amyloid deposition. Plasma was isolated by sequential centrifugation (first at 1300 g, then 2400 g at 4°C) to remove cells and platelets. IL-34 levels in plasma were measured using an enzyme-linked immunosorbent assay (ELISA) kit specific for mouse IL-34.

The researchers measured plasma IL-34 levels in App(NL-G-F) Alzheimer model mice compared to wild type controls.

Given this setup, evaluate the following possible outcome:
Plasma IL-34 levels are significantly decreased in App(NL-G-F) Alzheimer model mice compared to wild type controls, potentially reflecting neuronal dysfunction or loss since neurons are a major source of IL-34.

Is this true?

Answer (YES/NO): YES